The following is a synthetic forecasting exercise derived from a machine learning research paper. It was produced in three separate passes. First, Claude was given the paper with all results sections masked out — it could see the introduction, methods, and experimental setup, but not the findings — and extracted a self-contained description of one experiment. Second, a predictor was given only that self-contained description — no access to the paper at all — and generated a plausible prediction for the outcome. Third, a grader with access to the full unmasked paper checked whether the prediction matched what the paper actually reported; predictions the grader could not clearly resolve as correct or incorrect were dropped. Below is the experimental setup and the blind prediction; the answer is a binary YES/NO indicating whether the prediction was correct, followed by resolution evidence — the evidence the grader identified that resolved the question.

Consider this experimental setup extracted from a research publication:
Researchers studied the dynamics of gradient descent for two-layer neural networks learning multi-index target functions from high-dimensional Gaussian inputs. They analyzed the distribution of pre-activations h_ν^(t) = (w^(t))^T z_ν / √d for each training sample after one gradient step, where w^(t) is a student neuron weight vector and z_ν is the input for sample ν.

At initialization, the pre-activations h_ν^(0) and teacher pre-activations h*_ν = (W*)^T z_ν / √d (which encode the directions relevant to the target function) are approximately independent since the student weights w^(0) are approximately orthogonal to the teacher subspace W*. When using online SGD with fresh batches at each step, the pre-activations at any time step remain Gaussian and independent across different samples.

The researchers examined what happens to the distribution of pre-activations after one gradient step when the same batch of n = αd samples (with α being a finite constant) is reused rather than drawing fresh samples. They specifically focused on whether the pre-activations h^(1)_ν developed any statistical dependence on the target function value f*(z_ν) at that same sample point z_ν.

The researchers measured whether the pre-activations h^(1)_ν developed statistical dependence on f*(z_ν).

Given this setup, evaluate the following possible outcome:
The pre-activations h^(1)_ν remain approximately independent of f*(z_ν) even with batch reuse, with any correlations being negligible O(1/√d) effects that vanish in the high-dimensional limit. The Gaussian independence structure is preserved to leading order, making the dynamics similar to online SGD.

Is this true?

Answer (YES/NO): NO